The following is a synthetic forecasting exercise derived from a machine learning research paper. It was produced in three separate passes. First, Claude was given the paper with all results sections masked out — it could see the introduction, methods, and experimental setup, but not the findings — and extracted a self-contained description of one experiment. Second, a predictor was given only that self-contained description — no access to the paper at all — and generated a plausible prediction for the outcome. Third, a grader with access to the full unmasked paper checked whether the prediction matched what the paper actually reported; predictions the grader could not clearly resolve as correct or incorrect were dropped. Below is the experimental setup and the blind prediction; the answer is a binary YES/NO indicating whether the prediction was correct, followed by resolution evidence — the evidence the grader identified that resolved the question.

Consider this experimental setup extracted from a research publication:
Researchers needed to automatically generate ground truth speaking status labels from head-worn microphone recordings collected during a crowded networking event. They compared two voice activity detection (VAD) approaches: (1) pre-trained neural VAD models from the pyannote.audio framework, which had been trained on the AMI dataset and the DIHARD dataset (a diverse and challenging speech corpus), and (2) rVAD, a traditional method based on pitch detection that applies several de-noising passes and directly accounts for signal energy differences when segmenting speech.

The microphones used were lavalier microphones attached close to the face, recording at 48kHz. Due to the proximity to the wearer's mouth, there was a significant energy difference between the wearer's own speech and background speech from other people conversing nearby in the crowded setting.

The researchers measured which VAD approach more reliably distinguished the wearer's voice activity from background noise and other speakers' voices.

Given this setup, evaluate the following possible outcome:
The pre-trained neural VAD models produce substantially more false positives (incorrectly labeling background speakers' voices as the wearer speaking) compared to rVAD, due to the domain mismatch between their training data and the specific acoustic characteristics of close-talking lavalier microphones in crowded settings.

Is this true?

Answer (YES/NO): NO